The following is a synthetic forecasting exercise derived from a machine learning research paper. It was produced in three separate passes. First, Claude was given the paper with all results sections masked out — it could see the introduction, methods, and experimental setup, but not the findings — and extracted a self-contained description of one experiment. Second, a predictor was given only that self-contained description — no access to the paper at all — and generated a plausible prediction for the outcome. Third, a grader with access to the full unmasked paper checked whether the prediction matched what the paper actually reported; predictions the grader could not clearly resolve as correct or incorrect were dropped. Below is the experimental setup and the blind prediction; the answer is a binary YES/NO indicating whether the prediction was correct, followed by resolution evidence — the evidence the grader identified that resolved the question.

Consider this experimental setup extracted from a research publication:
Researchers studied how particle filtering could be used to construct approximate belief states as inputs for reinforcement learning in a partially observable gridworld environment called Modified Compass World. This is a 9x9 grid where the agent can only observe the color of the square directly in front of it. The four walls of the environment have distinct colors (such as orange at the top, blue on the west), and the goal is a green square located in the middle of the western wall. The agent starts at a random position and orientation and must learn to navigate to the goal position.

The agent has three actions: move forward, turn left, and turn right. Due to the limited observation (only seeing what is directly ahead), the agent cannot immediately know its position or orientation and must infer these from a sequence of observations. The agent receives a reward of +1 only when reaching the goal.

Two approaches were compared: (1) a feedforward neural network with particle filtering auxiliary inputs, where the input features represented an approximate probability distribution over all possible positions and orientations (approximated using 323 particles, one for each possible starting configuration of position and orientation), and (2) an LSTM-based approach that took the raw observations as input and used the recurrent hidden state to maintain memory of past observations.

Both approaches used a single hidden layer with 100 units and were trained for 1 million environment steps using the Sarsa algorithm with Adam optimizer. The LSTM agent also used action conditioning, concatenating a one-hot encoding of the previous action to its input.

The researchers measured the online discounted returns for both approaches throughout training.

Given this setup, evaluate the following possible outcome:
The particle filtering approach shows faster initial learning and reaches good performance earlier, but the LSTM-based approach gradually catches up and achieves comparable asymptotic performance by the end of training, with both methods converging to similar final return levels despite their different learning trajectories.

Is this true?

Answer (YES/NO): NO